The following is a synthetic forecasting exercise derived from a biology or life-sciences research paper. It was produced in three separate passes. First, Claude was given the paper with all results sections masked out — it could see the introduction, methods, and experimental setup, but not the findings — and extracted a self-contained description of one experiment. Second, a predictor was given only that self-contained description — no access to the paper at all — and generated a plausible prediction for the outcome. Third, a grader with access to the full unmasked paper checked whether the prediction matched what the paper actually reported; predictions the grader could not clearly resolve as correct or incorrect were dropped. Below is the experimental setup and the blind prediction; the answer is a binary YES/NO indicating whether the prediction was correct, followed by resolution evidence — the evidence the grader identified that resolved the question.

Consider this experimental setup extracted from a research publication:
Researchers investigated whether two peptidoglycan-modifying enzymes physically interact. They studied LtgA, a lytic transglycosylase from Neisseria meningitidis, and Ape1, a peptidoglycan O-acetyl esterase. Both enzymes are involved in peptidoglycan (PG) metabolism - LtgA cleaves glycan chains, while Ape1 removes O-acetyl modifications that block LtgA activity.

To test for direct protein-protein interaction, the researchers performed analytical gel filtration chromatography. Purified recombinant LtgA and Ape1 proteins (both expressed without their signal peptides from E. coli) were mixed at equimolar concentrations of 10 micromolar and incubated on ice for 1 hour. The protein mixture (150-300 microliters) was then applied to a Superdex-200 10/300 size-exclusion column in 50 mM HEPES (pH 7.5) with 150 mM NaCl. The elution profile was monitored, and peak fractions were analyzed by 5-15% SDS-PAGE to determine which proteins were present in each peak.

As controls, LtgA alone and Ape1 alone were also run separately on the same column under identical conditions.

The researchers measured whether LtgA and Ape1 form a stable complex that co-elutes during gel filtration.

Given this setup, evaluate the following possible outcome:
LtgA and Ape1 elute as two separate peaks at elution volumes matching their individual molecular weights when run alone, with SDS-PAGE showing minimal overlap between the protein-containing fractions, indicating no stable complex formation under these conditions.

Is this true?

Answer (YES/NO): NO